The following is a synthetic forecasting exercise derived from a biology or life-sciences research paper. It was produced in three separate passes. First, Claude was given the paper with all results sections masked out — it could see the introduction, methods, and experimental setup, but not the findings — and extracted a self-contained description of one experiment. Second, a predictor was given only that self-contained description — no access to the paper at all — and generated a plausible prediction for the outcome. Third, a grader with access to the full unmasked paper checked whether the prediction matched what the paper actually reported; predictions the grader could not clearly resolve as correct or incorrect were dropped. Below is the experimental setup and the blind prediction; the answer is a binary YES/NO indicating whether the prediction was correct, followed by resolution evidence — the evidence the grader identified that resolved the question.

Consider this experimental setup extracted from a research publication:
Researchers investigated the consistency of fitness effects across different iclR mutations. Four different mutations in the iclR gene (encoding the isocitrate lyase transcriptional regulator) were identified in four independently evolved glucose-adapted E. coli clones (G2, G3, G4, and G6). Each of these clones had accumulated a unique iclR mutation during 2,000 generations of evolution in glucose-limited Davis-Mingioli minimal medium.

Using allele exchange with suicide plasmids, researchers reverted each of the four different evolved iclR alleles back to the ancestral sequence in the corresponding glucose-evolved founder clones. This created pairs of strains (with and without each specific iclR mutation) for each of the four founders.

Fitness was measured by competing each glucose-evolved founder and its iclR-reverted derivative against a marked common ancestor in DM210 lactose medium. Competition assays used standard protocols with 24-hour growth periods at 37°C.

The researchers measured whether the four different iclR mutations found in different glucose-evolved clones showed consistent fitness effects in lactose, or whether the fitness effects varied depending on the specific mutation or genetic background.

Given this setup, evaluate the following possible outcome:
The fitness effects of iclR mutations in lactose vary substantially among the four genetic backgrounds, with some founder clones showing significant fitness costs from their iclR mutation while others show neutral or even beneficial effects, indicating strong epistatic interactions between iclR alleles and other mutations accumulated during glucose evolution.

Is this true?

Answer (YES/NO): NO